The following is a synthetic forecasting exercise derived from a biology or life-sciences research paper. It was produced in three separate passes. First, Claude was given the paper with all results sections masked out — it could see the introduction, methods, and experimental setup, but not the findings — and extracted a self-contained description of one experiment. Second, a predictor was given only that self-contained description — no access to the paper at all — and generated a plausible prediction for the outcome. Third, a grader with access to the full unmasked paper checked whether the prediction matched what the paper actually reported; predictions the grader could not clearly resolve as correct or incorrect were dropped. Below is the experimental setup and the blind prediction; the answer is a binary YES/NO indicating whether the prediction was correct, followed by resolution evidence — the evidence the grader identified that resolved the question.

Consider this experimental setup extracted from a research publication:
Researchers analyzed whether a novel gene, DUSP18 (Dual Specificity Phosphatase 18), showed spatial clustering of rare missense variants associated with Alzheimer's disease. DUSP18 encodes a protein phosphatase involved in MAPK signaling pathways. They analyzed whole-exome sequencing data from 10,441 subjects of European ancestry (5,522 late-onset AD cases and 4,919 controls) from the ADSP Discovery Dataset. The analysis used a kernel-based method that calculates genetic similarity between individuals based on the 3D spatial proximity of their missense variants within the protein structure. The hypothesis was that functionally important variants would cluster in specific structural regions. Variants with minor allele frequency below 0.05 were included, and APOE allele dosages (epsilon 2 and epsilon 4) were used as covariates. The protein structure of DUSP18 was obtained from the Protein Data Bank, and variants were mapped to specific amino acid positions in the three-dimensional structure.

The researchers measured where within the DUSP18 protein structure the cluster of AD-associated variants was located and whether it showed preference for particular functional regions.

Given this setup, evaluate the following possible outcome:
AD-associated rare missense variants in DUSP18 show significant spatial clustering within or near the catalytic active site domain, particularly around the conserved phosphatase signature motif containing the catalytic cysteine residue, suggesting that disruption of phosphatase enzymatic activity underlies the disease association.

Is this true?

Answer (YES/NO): NO